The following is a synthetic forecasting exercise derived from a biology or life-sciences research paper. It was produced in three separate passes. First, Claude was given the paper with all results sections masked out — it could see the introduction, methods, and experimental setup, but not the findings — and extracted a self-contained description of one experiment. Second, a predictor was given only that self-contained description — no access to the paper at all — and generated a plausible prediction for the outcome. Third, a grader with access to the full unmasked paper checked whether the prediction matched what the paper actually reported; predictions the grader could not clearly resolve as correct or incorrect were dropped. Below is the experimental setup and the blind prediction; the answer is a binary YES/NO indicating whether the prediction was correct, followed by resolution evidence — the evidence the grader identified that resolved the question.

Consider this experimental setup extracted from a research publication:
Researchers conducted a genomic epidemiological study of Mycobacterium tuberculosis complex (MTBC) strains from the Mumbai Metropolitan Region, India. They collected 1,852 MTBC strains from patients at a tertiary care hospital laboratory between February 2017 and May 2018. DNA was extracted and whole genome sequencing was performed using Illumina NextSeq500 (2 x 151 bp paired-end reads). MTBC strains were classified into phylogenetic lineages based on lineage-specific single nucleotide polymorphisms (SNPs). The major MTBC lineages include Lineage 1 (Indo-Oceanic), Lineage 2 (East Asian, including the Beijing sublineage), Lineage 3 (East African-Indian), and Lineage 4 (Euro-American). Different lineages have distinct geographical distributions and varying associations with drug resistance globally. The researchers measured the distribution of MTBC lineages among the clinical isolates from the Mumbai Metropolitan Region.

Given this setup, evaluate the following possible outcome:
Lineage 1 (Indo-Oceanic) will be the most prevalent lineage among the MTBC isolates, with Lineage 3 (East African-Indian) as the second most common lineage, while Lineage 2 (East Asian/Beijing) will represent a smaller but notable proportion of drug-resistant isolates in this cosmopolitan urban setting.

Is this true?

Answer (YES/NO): NO